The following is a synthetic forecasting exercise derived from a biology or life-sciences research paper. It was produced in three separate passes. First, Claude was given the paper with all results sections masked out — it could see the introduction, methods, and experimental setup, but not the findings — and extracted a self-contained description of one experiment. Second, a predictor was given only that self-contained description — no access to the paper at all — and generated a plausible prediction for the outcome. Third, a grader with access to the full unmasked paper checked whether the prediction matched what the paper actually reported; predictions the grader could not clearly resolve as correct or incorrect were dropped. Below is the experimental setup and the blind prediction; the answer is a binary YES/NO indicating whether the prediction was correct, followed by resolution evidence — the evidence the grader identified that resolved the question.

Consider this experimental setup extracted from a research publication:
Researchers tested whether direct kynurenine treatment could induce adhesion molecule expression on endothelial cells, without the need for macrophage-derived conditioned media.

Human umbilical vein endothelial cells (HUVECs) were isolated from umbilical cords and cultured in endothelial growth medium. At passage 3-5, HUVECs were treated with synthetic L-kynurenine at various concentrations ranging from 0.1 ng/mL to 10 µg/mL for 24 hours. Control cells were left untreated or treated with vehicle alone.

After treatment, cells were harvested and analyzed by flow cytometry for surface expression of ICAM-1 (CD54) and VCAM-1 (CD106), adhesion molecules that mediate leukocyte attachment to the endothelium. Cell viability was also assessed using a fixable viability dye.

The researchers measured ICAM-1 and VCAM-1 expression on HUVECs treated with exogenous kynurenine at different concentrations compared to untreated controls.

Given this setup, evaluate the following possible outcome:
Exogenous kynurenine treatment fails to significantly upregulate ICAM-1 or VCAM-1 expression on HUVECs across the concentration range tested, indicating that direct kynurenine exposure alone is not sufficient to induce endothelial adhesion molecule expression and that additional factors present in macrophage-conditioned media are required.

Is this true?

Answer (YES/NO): NO